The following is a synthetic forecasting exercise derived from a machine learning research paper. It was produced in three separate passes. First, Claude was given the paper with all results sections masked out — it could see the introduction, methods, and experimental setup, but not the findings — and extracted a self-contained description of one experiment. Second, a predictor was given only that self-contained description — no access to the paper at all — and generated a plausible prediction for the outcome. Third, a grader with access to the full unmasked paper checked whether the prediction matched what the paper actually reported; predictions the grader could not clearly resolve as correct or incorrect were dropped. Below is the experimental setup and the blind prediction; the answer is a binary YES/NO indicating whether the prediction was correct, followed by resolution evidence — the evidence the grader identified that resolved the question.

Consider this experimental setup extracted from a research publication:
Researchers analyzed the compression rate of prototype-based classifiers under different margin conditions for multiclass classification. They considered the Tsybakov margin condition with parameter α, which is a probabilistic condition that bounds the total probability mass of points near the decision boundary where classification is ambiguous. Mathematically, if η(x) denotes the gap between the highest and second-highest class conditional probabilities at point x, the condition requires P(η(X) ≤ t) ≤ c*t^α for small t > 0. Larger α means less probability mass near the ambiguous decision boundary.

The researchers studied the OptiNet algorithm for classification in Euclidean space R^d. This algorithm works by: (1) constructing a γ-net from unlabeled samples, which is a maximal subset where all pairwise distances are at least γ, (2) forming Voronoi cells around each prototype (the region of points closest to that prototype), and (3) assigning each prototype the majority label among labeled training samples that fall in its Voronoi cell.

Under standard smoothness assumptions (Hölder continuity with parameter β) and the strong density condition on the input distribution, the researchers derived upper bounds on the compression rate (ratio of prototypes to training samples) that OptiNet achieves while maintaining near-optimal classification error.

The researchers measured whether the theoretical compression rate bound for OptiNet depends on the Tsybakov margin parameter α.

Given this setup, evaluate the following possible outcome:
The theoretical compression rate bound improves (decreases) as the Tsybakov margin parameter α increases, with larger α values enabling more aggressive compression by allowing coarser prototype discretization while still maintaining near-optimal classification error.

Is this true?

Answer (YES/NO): NO